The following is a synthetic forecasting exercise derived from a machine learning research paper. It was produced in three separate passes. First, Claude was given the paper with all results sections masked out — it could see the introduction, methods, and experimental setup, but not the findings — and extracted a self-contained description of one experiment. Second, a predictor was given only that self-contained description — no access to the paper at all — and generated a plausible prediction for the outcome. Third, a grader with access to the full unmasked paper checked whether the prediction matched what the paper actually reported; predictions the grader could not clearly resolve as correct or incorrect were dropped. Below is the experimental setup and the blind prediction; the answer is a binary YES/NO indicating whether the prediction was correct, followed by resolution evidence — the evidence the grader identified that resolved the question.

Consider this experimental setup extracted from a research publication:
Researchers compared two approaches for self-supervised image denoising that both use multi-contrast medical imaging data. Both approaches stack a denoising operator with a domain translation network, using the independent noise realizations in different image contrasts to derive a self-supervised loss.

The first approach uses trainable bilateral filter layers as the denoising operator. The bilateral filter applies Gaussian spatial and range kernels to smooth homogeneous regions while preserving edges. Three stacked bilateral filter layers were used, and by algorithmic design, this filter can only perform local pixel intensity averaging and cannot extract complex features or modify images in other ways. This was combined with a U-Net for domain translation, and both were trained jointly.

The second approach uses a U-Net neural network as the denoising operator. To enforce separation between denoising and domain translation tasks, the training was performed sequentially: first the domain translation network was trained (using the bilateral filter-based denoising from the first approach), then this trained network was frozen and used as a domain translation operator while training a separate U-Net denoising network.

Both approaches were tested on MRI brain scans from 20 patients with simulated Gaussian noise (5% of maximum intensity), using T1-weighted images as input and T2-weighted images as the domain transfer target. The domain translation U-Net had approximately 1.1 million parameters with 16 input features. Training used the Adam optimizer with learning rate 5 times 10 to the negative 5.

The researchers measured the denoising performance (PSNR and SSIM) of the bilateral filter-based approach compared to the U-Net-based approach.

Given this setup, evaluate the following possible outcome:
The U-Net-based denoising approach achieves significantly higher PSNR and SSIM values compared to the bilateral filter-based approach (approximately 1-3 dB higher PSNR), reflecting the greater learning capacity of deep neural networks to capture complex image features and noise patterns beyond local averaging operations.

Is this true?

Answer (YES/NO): NO